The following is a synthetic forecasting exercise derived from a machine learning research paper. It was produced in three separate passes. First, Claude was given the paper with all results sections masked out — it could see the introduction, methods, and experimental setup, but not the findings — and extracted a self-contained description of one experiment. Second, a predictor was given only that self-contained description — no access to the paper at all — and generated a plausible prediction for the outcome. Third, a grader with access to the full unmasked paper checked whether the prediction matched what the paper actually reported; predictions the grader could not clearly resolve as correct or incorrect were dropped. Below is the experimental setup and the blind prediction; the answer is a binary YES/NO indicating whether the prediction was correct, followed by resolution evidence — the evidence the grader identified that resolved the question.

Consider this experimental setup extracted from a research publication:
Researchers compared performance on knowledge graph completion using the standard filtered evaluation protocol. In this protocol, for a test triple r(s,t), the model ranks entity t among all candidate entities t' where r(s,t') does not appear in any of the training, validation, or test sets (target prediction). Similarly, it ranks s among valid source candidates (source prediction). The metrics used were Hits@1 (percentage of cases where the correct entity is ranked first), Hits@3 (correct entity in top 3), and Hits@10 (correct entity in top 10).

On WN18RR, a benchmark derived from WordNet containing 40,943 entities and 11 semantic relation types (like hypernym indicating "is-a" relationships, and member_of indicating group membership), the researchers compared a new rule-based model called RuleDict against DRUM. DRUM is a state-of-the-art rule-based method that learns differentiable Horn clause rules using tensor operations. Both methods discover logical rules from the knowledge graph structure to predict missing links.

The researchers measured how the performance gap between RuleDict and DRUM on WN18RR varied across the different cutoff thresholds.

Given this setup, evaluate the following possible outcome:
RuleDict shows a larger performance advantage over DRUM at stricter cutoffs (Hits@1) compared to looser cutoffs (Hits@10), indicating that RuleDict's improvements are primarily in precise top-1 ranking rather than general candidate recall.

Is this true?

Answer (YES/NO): YES